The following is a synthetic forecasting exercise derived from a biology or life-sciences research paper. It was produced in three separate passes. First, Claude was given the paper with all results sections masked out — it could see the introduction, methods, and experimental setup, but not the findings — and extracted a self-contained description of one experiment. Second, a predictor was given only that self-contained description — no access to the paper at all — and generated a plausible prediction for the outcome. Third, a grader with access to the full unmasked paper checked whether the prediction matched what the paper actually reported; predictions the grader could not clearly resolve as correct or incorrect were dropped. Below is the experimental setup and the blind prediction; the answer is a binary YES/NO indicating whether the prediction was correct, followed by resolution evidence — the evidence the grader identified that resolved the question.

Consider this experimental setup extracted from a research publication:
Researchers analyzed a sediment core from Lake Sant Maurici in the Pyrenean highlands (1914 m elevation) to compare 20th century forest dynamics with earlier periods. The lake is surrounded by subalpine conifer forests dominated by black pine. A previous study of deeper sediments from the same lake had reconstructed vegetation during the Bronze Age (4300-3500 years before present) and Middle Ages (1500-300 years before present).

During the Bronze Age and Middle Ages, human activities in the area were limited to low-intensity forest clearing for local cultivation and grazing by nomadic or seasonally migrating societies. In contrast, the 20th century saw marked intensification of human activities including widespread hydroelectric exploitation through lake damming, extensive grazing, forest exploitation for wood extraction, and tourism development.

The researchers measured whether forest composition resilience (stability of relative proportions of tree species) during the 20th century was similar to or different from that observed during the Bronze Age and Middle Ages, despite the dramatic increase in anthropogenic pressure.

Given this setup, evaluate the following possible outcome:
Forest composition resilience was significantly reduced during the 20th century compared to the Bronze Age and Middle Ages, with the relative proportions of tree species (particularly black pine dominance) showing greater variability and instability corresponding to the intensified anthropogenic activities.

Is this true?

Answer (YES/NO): NO